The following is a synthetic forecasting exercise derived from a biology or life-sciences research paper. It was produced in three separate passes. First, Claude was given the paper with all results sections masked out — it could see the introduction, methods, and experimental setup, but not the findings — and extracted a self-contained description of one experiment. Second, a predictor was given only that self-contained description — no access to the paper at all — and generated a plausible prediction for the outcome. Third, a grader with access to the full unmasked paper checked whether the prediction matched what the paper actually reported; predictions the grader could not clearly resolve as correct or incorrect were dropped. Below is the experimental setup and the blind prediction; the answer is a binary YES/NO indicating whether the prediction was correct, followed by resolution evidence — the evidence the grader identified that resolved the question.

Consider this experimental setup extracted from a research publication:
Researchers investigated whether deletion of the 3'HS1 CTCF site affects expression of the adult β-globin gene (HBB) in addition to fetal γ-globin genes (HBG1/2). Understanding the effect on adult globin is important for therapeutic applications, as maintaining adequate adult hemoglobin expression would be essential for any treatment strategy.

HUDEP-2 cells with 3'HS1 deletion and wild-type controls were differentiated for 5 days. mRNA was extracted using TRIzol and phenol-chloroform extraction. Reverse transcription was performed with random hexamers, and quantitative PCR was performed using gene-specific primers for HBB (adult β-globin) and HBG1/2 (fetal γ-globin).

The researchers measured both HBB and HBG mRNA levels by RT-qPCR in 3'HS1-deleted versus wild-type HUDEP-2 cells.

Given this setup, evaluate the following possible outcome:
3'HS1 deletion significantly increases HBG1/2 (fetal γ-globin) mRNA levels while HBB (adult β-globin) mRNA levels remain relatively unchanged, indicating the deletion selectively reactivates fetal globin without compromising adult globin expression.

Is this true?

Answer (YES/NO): YES